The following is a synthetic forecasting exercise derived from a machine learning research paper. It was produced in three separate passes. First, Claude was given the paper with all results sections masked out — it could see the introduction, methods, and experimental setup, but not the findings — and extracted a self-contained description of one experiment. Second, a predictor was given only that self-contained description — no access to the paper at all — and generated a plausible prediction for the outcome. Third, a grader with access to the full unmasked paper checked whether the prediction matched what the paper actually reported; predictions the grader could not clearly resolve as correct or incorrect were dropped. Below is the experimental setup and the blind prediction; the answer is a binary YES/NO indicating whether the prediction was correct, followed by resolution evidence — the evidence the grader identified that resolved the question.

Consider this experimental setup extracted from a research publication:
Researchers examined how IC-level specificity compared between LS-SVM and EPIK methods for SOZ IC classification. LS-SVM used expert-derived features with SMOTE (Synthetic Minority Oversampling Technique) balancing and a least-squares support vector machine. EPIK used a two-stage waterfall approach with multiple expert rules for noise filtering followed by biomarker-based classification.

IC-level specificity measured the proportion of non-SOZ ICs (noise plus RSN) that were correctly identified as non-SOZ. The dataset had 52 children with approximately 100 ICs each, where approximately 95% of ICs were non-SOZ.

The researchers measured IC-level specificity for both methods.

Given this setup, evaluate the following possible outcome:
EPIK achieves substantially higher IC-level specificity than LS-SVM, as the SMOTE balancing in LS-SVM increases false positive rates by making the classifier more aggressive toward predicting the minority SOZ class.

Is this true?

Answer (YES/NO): NO